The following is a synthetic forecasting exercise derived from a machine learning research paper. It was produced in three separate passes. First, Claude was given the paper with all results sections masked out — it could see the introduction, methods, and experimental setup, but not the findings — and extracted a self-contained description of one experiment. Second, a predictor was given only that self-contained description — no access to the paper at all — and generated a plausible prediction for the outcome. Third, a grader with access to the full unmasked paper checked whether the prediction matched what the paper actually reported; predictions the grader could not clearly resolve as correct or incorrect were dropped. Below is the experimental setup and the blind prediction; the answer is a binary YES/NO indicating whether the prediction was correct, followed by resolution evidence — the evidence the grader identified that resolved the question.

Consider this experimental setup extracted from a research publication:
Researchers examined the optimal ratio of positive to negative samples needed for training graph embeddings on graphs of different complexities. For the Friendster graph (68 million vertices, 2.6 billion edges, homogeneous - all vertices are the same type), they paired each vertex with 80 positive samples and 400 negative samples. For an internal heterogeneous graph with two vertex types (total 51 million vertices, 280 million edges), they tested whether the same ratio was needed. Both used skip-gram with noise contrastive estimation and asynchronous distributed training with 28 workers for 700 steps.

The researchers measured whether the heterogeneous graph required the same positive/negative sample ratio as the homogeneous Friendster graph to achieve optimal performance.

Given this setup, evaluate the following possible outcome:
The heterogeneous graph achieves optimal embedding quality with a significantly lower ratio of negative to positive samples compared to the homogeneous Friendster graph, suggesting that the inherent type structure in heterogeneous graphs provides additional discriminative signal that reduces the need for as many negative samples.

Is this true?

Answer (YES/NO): NO